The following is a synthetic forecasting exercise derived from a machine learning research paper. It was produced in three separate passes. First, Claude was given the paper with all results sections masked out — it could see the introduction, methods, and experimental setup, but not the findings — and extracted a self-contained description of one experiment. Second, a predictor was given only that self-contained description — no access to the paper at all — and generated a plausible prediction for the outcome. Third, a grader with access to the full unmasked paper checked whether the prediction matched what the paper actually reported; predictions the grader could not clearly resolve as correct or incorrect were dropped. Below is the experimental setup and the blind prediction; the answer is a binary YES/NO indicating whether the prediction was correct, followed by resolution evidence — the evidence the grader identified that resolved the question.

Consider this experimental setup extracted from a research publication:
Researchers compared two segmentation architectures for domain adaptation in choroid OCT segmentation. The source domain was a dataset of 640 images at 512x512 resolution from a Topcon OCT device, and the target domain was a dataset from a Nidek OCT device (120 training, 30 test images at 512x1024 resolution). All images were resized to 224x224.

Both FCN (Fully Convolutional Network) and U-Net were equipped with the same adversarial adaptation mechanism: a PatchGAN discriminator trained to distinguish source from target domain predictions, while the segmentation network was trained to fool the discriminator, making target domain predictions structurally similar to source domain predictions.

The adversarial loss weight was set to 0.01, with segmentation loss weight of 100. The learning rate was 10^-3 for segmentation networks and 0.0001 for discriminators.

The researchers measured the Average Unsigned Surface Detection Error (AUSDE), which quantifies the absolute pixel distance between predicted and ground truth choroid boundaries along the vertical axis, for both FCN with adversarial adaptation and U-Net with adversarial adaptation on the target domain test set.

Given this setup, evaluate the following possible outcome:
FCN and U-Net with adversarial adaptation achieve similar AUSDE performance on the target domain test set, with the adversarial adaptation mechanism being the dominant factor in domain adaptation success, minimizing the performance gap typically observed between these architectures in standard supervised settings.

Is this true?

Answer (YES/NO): NO